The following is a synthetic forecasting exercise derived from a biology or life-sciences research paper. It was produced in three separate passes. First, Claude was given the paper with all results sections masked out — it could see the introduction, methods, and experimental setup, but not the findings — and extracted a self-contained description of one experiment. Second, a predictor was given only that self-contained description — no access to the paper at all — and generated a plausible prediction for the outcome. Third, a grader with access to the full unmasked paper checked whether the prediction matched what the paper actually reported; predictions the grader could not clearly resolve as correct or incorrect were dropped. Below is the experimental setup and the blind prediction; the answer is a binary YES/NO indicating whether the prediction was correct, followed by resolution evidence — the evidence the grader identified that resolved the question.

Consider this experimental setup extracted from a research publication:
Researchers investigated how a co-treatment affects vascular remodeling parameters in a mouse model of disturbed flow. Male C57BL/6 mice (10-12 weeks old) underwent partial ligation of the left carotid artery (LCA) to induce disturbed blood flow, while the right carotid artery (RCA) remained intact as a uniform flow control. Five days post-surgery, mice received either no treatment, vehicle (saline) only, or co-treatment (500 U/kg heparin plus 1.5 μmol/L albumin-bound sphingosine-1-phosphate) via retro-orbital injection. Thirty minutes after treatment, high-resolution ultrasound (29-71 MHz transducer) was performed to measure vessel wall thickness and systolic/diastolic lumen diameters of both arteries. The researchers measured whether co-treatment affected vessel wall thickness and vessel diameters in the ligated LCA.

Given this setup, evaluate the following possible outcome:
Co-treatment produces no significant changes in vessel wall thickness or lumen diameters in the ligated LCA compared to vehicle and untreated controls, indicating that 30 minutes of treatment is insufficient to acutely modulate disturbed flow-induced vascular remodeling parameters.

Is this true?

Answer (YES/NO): NO